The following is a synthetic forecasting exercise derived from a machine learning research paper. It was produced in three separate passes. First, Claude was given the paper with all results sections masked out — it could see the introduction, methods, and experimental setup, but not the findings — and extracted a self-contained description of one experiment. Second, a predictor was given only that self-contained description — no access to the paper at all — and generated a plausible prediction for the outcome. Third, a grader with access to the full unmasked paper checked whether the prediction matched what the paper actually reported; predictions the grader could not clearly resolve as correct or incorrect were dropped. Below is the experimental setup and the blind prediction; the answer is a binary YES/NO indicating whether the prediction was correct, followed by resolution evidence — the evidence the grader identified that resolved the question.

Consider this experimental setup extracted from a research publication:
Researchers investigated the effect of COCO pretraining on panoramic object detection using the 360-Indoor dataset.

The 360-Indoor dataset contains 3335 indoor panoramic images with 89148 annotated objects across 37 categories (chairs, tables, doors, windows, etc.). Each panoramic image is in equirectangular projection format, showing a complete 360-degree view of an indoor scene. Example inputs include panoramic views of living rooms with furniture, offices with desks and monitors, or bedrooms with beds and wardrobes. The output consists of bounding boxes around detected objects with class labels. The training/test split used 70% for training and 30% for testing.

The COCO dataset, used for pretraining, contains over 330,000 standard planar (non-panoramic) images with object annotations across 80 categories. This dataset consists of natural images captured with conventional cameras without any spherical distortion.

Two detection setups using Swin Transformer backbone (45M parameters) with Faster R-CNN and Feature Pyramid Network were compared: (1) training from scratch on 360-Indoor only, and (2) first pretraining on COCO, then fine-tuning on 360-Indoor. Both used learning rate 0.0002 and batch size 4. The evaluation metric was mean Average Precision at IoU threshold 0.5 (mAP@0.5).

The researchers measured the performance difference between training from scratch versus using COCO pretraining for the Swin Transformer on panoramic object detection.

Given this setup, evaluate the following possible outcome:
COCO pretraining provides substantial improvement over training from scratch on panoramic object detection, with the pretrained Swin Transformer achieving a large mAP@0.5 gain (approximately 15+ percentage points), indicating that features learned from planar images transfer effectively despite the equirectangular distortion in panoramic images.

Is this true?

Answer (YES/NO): NO